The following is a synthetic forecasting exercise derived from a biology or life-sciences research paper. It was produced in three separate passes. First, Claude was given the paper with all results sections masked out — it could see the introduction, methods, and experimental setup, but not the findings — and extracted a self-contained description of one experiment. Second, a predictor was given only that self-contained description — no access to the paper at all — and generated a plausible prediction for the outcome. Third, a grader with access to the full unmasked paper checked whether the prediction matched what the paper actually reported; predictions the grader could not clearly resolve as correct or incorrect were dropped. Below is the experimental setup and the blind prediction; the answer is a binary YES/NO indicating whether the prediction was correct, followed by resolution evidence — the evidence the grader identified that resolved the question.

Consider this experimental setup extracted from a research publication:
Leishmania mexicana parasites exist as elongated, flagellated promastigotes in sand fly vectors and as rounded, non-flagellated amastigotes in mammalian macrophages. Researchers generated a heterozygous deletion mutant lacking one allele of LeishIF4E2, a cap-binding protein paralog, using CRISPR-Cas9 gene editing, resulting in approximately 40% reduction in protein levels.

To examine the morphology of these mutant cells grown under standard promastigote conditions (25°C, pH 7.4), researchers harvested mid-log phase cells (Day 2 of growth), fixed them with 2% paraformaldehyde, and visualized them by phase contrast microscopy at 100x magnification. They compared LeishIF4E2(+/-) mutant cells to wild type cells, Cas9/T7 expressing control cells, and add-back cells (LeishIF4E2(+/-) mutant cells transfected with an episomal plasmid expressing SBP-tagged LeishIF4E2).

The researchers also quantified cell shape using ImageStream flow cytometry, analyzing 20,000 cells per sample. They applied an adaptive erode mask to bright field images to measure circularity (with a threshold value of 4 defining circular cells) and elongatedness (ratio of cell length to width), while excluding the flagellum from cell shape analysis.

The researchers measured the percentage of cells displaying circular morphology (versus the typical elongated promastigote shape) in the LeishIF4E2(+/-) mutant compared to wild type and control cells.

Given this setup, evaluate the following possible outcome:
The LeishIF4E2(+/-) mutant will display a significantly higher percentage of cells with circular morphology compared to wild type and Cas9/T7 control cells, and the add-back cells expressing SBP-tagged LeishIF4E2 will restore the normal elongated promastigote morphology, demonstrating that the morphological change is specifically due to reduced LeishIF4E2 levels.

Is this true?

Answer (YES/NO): YES